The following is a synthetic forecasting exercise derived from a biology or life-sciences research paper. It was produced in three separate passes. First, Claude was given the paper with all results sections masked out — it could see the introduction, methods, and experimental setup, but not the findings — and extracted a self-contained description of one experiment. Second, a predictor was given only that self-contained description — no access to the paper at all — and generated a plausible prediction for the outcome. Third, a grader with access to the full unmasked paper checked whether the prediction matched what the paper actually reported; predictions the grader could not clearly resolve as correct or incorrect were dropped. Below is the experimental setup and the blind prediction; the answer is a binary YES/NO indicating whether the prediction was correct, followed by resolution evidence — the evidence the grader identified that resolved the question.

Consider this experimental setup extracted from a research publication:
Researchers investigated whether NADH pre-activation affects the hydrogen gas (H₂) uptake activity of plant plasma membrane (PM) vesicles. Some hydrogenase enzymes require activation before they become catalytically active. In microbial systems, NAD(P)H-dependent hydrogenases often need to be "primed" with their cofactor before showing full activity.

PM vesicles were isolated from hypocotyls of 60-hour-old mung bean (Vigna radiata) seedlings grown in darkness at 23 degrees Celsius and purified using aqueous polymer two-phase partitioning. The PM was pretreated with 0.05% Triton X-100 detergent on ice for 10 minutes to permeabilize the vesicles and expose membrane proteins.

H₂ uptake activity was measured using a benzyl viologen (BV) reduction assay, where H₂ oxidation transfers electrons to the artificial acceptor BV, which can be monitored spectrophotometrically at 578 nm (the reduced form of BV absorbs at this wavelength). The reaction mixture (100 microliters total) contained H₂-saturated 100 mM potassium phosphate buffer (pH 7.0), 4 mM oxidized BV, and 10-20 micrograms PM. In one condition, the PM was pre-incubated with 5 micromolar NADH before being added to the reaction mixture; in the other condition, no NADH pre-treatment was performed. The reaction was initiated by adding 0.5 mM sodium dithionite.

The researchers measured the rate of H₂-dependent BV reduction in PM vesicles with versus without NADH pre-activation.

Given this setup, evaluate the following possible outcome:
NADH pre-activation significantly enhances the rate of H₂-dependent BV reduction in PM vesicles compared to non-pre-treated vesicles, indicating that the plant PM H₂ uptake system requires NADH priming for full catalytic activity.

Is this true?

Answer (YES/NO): YES